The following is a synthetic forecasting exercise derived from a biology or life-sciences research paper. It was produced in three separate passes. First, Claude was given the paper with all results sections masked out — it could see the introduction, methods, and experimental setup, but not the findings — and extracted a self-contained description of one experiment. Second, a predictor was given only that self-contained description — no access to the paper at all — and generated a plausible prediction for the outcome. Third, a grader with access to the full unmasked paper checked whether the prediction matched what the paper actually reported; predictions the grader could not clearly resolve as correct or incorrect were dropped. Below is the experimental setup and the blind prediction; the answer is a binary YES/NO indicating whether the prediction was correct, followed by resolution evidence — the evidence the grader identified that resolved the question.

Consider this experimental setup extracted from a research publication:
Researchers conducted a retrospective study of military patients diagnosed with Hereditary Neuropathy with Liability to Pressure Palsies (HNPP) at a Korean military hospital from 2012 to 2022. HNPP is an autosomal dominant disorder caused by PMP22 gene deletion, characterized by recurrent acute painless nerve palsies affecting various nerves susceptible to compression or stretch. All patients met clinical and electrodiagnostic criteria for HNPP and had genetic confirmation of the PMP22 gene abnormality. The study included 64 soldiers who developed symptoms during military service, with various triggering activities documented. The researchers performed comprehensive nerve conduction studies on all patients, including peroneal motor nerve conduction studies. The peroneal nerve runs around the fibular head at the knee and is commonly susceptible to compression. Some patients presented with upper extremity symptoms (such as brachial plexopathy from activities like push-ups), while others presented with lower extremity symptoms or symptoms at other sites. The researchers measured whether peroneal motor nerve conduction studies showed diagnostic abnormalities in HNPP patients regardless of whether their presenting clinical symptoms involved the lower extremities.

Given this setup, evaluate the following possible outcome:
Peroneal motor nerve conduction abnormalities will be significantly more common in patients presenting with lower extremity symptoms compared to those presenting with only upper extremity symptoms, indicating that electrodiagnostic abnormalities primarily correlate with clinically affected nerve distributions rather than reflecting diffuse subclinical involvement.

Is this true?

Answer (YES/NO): NO